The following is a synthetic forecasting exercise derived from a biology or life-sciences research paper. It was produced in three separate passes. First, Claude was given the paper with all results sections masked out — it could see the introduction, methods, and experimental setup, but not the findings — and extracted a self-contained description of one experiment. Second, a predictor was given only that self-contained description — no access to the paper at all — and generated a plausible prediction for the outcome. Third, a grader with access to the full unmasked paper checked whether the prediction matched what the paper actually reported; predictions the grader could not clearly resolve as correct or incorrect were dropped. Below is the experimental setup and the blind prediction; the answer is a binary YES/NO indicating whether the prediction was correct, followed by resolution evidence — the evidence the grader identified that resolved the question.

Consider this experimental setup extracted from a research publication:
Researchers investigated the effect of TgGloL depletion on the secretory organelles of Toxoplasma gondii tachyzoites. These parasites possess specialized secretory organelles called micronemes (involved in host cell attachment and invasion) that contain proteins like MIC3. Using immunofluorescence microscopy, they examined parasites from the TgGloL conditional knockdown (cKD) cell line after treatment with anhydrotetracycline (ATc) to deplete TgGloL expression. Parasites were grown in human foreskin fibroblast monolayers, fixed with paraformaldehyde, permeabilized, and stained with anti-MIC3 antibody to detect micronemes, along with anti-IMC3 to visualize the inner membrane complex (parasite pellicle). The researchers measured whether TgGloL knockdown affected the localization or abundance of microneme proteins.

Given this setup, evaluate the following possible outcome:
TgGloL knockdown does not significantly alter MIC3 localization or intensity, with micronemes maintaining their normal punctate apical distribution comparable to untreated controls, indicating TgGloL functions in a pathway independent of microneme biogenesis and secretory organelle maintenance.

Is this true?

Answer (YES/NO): YES